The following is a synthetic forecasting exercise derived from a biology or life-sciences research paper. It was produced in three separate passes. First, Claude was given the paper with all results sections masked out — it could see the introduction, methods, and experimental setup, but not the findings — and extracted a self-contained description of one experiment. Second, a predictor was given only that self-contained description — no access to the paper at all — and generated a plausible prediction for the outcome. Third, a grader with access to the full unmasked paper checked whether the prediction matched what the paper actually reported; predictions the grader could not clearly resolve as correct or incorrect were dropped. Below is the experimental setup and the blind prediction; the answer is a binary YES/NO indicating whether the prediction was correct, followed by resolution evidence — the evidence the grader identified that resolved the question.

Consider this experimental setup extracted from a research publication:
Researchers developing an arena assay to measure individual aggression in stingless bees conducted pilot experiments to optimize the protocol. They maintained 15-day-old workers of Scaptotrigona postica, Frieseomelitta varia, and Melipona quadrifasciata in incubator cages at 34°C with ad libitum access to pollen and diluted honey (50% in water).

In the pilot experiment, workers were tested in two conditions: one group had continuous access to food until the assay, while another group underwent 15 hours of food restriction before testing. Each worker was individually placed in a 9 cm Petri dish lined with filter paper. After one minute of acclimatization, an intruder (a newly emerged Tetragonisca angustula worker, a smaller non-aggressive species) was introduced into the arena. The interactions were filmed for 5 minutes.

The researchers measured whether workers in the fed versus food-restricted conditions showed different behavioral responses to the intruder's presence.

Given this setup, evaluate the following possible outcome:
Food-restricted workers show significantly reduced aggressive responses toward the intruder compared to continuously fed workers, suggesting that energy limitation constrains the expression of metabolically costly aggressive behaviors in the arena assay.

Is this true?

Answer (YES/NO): NO